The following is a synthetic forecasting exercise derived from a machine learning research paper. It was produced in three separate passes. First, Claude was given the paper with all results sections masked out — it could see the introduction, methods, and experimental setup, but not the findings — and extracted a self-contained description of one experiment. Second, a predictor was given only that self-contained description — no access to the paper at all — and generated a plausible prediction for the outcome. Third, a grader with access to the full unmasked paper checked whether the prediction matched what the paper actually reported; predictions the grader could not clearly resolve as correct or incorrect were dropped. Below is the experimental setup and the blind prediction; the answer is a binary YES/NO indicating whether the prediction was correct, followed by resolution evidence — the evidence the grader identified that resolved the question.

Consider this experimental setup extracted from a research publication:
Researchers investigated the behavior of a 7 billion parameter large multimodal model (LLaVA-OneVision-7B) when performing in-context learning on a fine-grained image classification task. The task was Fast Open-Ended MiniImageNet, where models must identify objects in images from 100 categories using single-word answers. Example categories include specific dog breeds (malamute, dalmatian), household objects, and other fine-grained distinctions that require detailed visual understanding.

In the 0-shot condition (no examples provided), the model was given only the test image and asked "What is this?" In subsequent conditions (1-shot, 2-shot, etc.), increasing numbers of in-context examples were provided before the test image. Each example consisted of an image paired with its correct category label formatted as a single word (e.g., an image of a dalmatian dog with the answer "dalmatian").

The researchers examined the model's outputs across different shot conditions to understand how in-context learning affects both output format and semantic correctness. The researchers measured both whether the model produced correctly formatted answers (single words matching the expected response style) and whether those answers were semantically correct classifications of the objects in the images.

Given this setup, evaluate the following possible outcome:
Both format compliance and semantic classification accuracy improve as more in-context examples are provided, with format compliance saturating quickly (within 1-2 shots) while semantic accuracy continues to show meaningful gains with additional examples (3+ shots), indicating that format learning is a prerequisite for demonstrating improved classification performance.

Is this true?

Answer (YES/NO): NO